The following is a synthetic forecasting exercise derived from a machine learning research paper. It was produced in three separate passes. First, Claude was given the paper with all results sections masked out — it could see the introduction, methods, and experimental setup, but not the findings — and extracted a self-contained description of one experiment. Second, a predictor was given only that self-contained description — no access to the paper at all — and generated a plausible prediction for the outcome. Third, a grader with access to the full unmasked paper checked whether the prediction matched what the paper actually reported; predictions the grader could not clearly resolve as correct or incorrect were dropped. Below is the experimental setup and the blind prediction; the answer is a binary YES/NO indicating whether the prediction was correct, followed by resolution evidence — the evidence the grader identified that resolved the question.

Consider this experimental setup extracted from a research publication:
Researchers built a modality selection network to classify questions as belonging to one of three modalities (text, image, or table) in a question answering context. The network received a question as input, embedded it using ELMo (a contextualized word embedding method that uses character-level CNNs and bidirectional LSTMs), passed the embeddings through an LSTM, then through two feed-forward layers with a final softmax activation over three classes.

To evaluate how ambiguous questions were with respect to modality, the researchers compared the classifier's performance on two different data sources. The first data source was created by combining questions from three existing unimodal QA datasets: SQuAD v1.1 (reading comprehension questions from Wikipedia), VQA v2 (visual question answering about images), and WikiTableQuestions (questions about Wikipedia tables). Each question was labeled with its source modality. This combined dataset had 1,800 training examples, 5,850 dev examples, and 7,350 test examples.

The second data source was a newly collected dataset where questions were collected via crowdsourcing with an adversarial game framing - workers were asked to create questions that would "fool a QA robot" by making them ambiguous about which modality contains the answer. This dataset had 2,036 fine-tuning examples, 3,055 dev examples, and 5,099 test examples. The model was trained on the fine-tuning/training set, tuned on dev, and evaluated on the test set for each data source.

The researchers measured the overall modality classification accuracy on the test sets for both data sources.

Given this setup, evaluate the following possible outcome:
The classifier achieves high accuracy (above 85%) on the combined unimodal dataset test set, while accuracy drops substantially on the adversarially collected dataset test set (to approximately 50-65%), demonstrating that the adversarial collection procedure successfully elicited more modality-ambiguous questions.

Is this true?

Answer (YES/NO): NO